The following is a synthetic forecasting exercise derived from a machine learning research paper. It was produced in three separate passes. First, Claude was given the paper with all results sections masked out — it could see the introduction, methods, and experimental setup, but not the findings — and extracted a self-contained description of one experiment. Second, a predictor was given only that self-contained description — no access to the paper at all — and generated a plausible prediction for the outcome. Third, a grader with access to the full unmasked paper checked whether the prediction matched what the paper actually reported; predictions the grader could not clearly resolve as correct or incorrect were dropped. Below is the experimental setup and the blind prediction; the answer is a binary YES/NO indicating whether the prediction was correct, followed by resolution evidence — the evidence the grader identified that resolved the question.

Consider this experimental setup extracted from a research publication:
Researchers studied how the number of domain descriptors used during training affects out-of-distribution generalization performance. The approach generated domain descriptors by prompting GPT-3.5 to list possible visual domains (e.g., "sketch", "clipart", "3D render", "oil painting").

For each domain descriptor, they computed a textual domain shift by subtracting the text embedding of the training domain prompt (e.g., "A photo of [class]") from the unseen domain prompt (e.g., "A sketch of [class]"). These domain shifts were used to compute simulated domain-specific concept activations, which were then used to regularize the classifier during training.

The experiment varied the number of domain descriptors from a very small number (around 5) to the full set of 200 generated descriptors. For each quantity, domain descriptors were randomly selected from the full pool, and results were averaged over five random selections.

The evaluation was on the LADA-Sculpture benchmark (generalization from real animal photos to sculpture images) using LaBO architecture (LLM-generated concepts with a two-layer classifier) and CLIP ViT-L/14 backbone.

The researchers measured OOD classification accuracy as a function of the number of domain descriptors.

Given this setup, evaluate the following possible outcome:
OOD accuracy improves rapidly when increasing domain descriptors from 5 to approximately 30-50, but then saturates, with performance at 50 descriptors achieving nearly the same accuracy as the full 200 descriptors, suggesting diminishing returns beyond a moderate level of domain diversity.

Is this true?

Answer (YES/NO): NO